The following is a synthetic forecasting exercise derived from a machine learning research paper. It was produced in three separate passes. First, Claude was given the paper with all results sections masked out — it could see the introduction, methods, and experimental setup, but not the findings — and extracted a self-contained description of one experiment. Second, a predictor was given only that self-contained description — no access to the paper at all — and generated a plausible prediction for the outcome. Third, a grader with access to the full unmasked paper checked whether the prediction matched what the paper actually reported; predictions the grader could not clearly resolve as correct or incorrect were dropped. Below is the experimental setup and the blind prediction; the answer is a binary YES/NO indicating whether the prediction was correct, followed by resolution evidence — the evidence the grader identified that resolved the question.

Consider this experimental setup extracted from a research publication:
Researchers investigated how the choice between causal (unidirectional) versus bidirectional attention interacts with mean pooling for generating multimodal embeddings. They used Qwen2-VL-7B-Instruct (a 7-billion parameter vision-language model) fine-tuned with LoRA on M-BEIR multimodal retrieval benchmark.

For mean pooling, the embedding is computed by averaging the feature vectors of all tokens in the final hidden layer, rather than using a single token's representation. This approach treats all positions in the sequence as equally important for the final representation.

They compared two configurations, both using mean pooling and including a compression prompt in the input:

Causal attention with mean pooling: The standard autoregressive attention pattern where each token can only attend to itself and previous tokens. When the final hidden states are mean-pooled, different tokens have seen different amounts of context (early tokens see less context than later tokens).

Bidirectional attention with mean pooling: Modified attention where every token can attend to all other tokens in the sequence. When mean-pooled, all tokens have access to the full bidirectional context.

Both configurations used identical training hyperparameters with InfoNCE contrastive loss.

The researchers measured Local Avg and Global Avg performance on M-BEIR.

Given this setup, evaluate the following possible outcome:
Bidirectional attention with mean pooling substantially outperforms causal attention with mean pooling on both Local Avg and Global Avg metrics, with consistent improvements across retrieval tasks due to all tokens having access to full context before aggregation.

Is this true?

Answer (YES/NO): YES